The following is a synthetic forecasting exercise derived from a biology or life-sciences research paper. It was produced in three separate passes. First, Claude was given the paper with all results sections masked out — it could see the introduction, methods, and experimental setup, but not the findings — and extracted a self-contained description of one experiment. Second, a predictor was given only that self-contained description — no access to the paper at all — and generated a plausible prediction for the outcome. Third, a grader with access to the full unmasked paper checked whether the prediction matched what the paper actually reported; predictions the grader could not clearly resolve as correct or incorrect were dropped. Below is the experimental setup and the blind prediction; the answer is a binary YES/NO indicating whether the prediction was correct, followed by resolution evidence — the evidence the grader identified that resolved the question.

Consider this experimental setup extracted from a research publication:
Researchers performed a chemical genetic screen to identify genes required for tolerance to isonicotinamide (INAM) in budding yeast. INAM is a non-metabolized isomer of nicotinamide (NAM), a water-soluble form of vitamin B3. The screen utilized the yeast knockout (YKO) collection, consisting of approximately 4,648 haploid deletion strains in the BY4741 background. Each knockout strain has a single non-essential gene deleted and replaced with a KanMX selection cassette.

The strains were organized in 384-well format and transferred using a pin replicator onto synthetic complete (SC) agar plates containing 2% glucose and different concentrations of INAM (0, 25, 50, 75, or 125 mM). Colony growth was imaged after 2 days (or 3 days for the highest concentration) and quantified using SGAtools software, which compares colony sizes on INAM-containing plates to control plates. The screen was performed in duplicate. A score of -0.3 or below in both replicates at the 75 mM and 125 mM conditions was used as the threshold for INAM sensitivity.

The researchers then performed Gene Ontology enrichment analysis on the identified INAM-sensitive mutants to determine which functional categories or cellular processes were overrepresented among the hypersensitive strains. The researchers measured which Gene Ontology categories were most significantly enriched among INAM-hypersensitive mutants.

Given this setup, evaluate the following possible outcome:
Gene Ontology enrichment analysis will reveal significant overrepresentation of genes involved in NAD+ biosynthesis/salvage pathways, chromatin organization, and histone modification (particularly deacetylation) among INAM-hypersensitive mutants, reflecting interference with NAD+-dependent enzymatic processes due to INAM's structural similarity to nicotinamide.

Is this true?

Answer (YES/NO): NO